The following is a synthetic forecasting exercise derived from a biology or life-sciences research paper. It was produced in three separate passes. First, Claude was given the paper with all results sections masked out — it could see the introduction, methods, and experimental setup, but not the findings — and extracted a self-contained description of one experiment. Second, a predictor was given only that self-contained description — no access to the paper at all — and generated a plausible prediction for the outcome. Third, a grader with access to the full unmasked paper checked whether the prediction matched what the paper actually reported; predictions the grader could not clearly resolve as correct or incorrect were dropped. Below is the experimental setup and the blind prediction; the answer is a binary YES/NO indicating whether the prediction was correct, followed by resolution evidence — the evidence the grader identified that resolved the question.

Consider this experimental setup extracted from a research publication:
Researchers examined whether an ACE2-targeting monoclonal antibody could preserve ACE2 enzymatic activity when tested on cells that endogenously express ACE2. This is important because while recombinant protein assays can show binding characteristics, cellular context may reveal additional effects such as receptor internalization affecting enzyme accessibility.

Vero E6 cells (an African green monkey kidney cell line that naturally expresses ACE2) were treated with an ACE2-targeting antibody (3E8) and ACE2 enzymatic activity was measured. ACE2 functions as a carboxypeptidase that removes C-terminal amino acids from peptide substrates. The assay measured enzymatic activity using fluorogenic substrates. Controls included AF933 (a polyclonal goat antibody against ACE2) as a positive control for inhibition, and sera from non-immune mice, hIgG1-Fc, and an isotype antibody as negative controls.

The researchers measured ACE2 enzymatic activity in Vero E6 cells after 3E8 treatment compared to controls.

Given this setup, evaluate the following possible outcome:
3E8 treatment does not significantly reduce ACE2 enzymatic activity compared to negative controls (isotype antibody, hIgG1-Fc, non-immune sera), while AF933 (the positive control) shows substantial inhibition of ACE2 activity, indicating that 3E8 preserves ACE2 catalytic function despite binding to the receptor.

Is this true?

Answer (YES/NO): YES